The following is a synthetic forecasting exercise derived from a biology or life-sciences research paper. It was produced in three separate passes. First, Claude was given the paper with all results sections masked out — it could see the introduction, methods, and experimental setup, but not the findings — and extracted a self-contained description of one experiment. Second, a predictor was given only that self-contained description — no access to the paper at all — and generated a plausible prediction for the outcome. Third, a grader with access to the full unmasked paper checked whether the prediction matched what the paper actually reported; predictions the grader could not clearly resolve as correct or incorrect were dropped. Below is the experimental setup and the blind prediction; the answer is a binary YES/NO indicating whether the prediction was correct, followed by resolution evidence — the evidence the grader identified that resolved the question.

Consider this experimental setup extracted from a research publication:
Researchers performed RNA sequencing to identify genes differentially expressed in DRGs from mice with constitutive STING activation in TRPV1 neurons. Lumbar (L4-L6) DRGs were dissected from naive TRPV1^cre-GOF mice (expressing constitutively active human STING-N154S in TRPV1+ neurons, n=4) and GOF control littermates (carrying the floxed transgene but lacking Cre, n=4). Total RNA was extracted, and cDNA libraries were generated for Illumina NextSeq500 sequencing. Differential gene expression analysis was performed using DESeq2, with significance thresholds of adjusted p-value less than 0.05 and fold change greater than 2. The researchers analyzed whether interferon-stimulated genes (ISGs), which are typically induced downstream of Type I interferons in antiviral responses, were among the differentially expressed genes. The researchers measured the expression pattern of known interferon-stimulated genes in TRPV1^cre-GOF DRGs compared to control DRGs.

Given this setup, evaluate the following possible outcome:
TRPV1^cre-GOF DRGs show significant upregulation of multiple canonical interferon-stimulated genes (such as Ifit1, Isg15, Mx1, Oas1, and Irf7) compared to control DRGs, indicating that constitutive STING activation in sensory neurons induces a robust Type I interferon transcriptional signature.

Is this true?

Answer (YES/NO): YES